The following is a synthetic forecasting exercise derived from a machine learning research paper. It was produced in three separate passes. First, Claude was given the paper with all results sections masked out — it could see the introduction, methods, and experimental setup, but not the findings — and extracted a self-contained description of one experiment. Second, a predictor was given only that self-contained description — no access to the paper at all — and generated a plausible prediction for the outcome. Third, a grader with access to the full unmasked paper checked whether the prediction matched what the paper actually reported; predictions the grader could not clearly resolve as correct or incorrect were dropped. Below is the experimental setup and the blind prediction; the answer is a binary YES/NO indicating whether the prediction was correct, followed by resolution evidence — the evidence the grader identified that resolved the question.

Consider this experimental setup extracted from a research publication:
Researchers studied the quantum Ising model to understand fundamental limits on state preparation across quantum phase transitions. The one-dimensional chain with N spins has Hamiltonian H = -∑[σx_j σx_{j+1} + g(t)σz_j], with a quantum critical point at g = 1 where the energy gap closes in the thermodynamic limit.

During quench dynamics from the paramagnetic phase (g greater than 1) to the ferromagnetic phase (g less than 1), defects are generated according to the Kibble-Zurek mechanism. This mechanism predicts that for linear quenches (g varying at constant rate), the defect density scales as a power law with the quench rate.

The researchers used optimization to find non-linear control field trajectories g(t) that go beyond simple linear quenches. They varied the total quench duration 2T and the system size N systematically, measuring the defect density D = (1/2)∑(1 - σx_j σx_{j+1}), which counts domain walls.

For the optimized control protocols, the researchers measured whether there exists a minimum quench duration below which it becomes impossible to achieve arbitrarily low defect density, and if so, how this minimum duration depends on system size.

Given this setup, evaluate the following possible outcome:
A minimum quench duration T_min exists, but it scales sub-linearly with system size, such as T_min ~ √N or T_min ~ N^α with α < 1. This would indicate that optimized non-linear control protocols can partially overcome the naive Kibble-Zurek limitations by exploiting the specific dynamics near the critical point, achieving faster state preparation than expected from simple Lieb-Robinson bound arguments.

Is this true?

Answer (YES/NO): NO